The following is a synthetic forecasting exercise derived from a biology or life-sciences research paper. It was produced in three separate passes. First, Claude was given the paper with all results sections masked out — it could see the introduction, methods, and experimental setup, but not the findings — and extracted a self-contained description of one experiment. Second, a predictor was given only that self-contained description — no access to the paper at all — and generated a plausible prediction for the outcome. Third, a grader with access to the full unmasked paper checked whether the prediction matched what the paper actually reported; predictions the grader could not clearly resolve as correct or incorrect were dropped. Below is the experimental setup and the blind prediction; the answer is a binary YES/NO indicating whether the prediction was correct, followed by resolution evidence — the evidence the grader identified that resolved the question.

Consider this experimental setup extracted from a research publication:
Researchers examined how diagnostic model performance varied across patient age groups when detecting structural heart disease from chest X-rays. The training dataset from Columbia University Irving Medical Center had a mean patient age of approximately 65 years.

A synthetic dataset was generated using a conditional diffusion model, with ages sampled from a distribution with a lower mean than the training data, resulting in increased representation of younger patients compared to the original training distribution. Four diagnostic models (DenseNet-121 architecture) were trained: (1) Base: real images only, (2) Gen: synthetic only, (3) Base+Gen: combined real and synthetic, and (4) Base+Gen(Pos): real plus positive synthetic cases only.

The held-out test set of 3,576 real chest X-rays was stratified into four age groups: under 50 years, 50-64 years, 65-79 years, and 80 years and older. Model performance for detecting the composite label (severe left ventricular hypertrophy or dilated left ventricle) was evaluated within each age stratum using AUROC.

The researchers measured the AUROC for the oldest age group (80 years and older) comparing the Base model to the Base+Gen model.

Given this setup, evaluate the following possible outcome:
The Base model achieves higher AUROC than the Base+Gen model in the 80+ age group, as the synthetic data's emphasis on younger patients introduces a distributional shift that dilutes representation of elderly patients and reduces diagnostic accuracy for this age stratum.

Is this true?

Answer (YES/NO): YES